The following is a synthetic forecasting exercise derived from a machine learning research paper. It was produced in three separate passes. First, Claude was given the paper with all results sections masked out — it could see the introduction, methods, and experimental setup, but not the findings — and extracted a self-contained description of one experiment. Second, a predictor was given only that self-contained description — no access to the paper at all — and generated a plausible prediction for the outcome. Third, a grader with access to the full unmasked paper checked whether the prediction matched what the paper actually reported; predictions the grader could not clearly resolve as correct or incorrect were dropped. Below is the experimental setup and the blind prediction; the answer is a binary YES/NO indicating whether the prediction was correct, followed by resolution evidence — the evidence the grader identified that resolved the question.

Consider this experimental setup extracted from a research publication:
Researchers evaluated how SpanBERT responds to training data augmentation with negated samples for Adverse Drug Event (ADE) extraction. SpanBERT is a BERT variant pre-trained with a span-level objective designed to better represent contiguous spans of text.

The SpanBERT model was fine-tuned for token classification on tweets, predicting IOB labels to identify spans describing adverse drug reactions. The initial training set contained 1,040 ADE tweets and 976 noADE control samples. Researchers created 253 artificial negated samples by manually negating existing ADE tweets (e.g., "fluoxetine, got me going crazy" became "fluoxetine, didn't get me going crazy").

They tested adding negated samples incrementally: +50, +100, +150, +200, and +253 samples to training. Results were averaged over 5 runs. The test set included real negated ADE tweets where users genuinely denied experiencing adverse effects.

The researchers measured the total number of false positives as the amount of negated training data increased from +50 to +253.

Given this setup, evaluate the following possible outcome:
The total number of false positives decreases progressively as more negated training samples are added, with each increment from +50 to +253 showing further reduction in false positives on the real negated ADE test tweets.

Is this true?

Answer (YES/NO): NO